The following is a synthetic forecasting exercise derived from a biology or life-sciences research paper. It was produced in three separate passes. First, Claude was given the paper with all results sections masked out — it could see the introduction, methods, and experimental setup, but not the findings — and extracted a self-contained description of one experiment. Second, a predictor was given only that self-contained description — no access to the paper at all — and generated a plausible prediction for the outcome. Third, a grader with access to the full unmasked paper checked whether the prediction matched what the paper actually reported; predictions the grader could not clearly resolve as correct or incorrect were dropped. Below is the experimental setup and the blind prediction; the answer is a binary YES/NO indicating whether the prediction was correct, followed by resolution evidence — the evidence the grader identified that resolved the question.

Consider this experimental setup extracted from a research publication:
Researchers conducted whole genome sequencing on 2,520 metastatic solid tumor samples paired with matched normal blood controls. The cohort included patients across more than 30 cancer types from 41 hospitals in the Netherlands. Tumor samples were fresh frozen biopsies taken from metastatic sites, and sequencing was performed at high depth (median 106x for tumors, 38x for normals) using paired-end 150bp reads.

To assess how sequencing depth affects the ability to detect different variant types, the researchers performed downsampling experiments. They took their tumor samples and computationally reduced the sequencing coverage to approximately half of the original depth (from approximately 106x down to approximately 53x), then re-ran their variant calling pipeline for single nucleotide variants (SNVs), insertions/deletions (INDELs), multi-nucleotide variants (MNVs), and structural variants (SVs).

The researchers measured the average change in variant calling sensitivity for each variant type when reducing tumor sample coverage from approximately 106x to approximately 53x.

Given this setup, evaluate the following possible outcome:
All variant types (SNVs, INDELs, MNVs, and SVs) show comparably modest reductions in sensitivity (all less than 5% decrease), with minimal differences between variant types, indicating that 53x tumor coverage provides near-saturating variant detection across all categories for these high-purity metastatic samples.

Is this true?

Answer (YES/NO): NO